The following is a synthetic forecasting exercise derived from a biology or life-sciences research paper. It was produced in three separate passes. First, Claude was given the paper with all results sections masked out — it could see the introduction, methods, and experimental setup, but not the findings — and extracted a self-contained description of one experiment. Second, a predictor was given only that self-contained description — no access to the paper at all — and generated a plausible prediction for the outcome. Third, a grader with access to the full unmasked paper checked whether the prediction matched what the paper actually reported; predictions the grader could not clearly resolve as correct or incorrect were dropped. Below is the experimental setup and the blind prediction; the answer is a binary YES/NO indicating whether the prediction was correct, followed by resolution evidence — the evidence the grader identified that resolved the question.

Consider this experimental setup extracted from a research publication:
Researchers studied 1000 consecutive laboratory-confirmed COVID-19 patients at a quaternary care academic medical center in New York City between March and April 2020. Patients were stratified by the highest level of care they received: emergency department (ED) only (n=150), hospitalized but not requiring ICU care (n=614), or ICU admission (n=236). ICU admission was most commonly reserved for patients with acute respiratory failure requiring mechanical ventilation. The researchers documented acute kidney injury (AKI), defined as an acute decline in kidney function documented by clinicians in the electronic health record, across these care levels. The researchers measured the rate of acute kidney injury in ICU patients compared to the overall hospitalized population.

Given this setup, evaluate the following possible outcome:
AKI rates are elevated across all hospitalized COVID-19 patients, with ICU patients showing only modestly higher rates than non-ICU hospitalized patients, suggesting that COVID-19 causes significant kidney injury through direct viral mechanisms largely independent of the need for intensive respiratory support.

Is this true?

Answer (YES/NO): NO